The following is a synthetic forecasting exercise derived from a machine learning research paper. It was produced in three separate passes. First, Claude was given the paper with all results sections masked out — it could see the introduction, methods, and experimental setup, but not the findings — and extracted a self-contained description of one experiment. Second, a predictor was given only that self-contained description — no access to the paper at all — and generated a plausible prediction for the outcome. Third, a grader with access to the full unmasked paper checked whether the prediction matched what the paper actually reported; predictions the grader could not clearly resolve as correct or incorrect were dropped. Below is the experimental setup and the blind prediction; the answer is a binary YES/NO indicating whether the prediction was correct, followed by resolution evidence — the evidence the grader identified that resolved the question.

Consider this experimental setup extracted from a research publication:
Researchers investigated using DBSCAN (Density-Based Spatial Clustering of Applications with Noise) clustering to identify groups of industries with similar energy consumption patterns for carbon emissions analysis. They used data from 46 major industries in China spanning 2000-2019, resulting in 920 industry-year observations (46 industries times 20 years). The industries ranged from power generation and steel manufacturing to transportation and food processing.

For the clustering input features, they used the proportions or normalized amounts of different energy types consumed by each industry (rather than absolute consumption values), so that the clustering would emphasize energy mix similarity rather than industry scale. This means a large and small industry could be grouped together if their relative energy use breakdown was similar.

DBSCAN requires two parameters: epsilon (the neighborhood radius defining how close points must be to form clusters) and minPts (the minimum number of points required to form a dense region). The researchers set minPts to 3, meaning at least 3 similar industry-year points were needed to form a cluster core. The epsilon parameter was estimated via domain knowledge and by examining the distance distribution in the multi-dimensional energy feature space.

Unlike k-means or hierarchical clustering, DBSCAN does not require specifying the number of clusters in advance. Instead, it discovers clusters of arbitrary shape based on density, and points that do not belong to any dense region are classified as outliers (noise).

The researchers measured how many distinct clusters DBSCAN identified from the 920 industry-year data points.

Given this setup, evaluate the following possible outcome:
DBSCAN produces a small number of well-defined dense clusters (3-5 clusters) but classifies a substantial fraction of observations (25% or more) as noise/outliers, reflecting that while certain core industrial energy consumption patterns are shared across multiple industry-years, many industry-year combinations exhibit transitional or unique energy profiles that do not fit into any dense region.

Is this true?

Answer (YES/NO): NO